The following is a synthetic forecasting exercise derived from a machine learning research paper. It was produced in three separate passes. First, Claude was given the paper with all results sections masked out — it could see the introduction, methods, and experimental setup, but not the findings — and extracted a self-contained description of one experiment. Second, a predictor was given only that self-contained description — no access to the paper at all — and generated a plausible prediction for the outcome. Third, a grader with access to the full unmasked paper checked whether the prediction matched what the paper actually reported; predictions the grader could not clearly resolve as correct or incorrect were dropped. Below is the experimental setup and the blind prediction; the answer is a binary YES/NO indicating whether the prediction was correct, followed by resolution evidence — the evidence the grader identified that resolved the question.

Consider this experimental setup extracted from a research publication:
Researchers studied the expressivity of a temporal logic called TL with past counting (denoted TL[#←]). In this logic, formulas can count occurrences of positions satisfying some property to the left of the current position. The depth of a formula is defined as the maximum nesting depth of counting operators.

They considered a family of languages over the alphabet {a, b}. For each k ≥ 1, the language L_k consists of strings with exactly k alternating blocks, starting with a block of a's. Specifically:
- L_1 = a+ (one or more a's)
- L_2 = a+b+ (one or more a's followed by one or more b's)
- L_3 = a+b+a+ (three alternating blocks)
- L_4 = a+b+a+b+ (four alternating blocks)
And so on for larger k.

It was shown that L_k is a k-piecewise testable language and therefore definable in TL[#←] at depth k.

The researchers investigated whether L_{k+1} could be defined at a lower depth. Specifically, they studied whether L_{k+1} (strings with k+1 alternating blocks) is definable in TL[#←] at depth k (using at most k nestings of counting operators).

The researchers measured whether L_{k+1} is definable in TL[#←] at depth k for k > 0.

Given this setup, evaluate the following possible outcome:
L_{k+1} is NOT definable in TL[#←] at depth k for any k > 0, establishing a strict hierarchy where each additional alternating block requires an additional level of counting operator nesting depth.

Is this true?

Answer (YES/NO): YES